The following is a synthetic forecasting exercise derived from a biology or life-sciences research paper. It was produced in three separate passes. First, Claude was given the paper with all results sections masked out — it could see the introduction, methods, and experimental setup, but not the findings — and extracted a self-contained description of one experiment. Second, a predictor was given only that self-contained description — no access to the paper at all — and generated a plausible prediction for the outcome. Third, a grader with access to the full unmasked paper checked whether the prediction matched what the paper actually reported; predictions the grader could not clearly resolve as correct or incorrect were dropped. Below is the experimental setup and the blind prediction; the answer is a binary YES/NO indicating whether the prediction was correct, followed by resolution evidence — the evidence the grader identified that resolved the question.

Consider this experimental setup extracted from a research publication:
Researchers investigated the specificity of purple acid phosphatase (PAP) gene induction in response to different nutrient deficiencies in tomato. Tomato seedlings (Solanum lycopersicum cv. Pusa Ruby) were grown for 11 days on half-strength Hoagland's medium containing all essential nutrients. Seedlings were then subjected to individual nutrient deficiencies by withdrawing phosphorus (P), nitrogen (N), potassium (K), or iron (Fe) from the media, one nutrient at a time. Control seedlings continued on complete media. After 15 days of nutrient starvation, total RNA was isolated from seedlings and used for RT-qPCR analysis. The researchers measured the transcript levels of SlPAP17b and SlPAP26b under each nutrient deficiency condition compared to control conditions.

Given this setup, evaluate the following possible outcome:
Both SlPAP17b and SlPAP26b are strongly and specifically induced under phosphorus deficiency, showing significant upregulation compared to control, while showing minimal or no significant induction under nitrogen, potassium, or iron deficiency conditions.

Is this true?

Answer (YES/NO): YES